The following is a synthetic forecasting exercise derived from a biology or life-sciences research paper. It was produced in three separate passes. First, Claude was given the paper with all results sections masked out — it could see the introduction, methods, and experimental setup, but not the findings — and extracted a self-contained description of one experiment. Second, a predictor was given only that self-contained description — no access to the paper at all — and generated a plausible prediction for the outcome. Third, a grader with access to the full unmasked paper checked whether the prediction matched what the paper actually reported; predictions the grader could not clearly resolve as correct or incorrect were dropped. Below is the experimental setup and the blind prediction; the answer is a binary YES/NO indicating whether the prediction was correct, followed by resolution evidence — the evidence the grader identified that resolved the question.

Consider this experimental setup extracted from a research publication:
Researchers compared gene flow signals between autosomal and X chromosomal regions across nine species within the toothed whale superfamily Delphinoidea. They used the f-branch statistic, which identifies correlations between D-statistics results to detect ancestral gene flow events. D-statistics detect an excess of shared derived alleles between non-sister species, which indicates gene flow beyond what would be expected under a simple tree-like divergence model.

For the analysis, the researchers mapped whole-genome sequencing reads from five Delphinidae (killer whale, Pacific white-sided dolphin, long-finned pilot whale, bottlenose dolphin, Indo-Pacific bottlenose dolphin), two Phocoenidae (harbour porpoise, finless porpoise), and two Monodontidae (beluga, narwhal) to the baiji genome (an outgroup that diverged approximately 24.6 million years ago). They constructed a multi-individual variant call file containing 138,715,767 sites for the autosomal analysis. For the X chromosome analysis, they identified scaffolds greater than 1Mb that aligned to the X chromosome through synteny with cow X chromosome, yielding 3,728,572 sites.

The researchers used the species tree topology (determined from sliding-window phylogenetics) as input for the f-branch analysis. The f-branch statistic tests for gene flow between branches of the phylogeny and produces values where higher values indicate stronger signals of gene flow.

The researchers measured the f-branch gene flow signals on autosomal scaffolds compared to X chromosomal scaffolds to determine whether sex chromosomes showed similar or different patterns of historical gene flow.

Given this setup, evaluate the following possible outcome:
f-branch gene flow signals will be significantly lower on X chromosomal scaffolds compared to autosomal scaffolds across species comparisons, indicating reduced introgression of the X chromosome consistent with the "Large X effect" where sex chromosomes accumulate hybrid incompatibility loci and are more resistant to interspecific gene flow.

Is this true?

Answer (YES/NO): NO